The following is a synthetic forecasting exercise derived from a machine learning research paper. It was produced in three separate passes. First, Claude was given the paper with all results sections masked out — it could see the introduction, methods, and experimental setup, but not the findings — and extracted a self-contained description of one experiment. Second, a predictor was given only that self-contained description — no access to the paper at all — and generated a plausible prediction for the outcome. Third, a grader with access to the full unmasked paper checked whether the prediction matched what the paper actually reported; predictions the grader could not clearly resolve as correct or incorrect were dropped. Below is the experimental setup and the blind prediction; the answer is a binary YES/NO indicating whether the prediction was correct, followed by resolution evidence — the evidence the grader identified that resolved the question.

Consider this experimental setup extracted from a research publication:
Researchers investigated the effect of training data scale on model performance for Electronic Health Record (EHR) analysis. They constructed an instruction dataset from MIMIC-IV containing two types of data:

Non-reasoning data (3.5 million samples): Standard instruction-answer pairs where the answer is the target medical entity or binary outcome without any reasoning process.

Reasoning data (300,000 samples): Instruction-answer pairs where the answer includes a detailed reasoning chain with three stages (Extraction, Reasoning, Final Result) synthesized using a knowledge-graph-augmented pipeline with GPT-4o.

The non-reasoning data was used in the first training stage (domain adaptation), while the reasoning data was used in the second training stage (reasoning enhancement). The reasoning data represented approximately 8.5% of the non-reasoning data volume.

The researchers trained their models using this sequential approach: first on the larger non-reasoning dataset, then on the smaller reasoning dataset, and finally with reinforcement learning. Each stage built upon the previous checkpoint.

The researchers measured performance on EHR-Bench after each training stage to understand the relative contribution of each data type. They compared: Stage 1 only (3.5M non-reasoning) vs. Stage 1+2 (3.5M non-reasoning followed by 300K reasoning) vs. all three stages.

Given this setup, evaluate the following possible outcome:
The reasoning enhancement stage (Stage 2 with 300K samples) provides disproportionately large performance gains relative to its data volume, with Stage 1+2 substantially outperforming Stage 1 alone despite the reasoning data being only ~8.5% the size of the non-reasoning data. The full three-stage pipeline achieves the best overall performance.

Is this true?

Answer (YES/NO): NO